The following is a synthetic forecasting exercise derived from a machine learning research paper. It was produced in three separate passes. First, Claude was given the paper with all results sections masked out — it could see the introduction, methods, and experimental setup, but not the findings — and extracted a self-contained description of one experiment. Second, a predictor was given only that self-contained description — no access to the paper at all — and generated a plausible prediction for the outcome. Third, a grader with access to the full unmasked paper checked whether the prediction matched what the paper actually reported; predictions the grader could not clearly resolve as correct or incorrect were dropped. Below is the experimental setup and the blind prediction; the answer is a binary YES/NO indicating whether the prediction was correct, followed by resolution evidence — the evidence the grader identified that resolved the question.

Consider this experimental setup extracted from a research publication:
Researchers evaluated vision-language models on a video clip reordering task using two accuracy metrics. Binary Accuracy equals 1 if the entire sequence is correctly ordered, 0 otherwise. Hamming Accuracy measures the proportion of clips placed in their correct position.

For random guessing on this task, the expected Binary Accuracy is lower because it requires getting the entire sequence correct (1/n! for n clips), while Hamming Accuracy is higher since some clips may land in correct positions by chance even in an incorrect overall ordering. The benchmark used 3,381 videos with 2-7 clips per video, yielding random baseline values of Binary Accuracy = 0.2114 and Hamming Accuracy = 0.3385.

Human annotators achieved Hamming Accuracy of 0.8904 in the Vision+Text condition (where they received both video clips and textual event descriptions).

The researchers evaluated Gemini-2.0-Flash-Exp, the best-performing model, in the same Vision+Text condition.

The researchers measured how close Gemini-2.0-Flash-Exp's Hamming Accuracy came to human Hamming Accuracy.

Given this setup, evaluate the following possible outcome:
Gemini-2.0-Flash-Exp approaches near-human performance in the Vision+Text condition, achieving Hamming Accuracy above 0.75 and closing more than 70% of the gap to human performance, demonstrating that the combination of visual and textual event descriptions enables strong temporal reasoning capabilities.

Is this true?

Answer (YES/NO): YES